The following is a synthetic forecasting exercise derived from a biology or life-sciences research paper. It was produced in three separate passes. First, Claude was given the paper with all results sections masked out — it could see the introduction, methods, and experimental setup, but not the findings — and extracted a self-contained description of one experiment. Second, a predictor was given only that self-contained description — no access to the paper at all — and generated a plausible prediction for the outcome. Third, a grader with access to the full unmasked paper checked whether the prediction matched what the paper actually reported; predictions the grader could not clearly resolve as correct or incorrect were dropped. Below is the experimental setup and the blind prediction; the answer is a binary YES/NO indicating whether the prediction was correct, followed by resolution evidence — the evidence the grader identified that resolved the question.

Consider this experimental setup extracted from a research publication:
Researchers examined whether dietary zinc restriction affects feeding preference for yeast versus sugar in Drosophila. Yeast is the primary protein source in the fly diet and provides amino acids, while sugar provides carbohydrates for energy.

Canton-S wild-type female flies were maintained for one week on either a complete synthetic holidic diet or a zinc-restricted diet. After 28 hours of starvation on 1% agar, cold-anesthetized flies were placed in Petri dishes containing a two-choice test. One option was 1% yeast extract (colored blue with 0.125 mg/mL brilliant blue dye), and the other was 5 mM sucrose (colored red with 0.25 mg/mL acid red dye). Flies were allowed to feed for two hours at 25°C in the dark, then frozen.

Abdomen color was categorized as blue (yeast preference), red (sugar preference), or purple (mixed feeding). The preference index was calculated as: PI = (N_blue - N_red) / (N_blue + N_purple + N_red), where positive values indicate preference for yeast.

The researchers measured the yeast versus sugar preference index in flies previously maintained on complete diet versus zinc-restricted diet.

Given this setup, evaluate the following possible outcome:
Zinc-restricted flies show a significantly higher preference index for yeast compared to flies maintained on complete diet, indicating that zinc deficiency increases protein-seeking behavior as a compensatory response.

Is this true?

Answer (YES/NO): YES